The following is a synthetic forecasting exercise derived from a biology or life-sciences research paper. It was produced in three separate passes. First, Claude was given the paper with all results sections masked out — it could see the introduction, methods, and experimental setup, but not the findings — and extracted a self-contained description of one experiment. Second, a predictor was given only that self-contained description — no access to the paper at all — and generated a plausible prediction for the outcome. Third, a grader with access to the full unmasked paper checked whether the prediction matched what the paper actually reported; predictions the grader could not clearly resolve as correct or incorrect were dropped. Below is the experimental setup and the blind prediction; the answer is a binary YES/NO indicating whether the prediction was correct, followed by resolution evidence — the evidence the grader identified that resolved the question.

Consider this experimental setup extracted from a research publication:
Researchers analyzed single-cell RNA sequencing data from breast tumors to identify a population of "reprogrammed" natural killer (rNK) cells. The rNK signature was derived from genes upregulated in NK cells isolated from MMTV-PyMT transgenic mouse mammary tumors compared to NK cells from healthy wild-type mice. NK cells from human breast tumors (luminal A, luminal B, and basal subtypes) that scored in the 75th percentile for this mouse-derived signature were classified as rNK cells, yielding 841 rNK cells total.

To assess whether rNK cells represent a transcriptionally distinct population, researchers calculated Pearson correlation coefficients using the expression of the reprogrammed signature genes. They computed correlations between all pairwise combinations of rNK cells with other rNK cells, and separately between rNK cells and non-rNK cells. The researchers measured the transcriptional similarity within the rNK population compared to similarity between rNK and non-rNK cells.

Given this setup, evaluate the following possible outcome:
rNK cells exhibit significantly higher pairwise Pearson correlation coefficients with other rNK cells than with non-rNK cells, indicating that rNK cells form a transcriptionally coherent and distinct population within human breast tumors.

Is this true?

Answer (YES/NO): YES